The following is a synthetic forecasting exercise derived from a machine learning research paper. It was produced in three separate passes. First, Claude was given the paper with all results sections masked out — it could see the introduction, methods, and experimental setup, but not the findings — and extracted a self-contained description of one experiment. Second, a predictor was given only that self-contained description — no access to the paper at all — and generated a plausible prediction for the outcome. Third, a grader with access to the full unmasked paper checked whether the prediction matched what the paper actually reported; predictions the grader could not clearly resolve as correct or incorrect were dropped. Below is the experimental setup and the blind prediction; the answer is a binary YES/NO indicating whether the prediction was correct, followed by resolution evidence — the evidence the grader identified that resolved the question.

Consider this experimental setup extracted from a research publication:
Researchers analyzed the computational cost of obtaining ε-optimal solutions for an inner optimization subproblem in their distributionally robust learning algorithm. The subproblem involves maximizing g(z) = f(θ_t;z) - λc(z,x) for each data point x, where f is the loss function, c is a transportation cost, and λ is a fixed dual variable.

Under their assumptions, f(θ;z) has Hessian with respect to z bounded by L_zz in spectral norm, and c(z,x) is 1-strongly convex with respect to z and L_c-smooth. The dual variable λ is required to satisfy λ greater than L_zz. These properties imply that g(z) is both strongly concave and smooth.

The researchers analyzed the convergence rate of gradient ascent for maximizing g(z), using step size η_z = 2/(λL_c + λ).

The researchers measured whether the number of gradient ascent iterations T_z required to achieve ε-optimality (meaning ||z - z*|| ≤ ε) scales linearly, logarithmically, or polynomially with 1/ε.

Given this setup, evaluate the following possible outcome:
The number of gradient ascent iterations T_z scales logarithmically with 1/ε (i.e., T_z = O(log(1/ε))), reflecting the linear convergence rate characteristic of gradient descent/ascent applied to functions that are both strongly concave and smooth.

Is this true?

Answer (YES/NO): YES